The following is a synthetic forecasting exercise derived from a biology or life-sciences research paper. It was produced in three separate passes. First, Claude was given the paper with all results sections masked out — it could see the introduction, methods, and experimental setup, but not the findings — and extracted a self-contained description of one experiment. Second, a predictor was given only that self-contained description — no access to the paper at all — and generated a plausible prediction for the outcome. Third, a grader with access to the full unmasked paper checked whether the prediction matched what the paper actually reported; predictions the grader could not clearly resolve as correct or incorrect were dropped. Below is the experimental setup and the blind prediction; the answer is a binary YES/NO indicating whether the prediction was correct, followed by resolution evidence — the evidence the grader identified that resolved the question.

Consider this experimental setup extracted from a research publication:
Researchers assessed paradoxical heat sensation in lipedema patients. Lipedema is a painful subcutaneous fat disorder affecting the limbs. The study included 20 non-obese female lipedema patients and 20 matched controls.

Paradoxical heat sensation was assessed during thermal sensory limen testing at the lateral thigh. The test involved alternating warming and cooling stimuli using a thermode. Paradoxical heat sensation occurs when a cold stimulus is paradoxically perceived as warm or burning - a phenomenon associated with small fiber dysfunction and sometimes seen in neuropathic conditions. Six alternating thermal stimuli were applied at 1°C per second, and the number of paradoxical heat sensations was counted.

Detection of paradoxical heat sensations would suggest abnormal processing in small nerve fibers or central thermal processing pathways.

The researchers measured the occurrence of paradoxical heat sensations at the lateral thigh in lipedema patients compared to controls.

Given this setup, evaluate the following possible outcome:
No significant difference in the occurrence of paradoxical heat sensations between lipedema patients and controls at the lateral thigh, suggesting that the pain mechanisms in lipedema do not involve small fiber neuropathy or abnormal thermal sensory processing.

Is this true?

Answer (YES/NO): YES